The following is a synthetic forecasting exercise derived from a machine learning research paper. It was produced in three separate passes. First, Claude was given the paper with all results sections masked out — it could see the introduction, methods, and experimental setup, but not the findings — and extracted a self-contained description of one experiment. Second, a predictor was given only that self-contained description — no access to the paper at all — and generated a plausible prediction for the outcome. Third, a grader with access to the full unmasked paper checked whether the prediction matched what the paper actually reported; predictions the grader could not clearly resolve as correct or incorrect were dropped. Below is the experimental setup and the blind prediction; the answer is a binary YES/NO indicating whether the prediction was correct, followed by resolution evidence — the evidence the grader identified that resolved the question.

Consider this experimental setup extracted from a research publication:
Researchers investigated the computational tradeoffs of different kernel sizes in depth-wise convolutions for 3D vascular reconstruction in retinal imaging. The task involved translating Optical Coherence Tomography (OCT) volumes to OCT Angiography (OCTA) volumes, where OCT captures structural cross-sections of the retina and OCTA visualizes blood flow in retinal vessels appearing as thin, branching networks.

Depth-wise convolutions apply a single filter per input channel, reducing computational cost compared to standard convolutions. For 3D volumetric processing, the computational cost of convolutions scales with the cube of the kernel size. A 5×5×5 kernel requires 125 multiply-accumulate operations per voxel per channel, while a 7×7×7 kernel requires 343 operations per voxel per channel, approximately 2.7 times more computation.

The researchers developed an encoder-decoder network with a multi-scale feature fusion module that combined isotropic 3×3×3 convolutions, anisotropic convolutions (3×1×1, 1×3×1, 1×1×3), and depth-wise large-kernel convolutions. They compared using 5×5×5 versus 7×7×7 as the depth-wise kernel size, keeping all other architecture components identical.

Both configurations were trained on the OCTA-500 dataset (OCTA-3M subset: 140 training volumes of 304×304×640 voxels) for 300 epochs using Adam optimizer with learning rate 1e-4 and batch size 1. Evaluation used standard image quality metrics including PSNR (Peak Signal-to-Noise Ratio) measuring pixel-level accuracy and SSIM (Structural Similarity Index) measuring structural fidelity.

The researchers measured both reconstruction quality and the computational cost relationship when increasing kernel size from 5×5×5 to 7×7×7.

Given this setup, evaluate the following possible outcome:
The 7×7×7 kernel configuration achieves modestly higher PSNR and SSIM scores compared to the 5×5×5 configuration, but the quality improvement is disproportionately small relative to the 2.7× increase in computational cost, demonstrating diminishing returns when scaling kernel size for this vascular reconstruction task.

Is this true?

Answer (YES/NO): YES